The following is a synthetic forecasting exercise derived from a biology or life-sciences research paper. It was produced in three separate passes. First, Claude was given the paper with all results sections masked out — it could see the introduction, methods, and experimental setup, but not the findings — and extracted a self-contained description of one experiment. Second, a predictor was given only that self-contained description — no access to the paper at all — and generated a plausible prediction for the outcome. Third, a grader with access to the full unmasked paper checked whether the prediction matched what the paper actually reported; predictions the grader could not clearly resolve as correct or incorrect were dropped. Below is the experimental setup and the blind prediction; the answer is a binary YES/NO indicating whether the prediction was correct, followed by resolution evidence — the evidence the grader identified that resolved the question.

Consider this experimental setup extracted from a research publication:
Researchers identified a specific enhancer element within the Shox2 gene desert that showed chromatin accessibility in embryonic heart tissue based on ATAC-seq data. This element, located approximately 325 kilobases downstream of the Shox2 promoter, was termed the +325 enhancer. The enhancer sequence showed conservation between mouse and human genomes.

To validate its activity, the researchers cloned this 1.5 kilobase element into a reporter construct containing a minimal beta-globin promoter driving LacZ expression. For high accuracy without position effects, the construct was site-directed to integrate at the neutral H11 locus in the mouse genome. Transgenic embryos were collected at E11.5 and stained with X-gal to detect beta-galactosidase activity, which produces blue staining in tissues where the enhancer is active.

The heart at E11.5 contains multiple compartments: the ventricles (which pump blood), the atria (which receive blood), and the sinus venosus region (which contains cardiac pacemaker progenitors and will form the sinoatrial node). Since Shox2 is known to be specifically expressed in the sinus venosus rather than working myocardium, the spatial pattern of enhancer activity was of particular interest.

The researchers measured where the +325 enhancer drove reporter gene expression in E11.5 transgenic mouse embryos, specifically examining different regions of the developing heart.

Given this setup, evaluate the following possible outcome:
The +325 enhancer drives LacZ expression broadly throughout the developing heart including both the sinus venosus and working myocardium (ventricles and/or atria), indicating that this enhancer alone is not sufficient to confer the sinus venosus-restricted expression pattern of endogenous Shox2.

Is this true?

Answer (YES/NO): NO